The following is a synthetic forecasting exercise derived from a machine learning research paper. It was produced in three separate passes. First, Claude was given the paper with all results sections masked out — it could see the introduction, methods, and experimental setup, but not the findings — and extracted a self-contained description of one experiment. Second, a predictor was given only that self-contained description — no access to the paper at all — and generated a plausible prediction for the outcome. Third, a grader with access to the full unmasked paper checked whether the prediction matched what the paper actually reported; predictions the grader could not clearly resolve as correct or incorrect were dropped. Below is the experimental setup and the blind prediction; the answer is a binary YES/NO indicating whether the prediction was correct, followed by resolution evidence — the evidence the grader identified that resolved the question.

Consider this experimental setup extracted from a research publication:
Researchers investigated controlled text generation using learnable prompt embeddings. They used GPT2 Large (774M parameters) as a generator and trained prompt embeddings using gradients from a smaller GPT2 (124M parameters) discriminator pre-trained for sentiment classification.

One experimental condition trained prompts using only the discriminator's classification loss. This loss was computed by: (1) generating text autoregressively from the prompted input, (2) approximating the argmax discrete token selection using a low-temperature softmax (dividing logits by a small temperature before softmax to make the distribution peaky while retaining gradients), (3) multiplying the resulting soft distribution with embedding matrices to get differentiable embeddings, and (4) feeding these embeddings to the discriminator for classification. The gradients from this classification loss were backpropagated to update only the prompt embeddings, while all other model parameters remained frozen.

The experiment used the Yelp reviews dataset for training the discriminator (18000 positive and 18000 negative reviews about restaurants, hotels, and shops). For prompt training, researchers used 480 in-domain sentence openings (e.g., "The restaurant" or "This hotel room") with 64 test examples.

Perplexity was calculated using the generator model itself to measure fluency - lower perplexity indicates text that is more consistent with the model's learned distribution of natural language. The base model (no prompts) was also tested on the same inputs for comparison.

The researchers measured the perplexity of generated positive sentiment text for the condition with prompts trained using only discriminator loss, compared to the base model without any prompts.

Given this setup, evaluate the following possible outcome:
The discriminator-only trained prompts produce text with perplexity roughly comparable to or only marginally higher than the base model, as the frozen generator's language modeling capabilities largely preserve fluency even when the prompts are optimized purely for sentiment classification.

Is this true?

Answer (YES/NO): NO